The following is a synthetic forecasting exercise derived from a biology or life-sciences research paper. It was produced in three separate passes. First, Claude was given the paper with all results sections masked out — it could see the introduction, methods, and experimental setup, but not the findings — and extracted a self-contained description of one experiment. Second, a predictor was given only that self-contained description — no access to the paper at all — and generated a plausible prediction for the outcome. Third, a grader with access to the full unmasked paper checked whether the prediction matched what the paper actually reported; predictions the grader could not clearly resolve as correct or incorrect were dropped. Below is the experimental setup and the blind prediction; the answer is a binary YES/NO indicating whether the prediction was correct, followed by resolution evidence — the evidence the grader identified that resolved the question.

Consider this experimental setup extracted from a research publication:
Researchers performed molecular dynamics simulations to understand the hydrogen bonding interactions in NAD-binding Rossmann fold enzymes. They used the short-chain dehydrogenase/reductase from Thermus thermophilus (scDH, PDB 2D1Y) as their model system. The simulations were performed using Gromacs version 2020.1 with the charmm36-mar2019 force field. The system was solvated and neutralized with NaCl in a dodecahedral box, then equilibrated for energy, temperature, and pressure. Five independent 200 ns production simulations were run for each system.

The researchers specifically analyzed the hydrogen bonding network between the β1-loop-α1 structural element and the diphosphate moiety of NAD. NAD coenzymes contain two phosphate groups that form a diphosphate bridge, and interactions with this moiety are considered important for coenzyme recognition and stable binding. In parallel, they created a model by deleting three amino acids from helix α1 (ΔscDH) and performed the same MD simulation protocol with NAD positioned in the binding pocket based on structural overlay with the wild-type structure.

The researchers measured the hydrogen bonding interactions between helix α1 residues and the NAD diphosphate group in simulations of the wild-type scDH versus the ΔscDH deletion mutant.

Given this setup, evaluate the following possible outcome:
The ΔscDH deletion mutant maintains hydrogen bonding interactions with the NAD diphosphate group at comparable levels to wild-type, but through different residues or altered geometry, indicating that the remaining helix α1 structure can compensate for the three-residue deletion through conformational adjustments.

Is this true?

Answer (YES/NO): NO